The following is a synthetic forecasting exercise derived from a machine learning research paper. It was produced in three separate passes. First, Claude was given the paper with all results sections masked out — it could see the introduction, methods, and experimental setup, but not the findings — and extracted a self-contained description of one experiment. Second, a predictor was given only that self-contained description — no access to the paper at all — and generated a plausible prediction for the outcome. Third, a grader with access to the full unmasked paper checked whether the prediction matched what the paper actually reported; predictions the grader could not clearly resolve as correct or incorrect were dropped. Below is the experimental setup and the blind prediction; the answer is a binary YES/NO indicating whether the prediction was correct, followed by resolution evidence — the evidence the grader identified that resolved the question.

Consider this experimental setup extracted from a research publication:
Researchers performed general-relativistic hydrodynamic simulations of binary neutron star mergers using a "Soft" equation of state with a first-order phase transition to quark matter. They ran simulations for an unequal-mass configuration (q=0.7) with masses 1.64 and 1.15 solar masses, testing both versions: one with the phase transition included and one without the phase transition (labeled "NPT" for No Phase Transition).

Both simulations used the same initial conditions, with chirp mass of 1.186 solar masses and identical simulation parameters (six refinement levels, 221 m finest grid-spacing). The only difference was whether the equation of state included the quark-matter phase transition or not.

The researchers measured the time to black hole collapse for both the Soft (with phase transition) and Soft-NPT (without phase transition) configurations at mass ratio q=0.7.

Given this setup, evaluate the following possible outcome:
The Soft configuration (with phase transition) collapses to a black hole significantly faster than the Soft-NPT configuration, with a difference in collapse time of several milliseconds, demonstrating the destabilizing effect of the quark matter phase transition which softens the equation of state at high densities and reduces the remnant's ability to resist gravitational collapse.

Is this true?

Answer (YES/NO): YES